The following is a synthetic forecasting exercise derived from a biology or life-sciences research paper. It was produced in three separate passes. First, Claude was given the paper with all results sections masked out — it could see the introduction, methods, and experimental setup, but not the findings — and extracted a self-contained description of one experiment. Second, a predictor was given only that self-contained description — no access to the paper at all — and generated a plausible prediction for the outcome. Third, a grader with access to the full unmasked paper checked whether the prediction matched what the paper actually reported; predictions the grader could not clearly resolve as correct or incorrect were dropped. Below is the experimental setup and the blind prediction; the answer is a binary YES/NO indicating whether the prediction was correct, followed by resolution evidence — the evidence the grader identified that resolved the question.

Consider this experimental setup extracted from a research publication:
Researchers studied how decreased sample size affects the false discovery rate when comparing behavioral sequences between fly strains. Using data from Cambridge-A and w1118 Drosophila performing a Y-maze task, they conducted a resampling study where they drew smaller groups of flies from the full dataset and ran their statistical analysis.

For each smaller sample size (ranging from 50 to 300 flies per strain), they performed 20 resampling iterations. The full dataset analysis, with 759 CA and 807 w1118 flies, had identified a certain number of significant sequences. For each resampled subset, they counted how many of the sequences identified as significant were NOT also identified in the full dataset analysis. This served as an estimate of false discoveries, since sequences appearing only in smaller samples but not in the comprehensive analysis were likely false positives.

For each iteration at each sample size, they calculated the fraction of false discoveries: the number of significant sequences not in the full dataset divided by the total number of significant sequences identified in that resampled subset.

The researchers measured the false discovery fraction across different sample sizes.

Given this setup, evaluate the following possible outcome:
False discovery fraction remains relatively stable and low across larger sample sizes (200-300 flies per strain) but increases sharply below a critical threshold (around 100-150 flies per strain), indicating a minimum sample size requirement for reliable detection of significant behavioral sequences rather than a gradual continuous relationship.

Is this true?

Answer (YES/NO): NO